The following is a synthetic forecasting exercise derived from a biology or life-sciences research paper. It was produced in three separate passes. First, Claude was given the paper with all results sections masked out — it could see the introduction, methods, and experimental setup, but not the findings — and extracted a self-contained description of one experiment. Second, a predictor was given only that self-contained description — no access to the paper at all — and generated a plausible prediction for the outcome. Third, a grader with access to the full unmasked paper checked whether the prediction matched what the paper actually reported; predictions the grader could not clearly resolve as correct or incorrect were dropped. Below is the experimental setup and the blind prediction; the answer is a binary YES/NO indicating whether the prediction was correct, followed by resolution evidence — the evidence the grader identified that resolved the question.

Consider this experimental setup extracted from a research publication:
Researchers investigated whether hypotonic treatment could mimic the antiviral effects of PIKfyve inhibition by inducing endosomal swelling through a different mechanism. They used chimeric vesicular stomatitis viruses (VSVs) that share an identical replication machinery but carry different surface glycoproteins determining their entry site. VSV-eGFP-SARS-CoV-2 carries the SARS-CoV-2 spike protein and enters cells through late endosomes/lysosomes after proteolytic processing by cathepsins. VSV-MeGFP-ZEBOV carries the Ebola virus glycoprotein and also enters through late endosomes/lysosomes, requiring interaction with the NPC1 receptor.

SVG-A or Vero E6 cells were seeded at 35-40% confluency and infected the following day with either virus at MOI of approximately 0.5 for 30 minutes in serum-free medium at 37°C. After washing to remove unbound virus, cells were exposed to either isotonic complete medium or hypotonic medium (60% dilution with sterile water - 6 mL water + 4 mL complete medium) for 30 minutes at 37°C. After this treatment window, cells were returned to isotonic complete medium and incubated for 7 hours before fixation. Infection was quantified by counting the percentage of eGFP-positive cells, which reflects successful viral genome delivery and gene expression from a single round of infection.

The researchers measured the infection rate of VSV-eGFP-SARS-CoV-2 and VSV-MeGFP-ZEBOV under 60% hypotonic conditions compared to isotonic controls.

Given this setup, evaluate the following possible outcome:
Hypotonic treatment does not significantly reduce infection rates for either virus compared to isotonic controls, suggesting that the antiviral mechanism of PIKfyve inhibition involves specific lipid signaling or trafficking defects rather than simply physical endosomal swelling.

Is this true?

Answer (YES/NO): NO